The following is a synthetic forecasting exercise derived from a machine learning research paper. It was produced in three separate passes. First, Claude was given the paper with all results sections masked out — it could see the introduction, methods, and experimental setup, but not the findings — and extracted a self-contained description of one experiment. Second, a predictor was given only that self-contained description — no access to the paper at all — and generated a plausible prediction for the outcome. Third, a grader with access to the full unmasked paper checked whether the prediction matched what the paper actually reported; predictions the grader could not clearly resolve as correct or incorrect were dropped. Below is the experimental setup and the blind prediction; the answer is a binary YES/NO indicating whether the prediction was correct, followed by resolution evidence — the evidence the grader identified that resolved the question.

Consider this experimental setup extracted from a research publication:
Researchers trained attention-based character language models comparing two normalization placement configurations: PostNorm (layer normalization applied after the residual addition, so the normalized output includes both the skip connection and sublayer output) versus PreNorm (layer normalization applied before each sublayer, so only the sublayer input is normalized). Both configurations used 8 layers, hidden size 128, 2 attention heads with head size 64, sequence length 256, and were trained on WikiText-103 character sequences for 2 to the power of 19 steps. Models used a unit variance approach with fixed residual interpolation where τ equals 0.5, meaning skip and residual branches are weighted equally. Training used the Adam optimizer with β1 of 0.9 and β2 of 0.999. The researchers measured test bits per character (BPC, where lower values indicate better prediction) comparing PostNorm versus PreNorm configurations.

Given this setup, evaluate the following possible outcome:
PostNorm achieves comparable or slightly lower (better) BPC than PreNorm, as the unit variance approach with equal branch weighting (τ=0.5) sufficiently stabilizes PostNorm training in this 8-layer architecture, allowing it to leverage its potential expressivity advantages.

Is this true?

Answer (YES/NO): YES